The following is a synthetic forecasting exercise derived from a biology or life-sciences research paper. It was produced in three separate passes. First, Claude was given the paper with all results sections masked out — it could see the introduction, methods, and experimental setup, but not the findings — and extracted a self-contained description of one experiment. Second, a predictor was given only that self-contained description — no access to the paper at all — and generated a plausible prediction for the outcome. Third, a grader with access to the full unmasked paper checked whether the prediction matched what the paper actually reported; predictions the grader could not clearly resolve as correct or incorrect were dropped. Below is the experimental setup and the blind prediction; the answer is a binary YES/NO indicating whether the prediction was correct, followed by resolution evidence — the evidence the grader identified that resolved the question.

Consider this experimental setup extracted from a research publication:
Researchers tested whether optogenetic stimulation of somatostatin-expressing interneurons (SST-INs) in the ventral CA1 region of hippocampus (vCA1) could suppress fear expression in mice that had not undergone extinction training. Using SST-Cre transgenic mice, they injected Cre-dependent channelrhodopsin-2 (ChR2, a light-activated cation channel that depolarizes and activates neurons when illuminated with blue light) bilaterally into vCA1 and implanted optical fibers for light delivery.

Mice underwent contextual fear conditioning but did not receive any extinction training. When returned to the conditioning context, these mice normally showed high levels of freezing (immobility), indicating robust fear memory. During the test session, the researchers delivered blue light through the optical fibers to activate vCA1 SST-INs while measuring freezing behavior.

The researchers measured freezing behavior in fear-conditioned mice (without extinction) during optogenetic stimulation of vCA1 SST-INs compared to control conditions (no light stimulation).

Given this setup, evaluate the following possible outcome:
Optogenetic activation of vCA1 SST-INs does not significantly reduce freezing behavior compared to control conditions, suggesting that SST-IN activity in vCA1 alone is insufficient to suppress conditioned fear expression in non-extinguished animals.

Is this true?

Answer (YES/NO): YES